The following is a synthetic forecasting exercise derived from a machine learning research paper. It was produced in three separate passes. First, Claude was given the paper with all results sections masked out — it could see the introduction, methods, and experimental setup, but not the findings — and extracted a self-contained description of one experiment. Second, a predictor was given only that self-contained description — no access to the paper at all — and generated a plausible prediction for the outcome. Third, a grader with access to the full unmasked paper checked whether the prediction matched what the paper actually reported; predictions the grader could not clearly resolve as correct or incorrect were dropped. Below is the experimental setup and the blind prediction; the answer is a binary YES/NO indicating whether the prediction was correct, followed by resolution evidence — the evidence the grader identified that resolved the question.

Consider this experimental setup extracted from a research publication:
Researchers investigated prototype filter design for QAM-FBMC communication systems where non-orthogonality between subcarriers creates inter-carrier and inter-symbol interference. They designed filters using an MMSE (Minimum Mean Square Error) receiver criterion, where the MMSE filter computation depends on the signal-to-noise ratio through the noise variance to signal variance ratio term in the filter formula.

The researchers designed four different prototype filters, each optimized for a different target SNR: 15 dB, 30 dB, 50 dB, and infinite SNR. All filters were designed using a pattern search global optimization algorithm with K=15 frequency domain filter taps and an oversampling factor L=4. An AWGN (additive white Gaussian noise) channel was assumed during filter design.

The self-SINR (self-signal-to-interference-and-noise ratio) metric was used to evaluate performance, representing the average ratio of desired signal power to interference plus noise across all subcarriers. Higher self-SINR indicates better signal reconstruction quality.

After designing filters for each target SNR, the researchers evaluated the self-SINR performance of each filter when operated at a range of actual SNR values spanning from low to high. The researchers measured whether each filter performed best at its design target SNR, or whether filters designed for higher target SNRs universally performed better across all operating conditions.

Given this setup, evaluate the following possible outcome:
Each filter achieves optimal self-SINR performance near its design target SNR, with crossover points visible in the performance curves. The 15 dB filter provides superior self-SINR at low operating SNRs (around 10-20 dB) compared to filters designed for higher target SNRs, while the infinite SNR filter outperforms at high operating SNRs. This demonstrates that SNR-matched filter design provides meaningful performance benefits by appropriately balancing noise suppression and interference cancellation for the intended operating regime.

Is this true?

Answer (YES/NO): YES